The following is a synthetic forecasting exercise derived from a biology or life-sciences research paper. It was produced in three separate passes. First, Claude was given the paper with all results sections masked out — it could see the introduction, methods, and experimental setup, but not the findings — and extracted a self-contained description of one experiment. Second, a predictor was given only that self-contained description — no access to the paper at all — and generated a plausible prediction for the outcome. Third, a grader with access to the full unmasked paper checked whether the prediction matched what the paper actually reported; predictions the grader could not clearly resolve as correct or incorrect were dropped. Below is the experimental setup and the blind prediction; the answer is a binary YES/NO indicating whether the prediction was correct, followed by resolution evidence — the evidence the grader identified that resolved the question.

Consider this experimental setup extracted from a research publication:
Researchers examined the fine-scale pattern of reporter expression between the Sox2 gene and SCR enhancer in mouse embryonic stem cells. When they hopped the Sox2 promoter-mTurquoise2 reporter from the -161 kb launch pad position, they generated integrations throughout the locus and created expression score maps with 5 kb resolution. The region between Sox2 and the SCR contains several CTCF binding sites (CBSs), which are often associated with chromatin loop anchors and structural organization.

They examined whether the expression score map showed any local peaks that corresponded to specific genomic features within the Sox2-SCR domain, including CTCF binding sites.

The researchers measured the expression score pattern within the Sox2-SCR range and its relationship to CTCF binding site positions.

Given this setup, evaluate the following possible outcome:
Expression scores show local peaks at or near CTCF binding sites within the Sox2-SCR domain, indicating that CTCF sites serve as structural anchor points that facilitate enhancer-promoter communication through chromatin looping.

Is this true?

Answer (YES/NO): YES